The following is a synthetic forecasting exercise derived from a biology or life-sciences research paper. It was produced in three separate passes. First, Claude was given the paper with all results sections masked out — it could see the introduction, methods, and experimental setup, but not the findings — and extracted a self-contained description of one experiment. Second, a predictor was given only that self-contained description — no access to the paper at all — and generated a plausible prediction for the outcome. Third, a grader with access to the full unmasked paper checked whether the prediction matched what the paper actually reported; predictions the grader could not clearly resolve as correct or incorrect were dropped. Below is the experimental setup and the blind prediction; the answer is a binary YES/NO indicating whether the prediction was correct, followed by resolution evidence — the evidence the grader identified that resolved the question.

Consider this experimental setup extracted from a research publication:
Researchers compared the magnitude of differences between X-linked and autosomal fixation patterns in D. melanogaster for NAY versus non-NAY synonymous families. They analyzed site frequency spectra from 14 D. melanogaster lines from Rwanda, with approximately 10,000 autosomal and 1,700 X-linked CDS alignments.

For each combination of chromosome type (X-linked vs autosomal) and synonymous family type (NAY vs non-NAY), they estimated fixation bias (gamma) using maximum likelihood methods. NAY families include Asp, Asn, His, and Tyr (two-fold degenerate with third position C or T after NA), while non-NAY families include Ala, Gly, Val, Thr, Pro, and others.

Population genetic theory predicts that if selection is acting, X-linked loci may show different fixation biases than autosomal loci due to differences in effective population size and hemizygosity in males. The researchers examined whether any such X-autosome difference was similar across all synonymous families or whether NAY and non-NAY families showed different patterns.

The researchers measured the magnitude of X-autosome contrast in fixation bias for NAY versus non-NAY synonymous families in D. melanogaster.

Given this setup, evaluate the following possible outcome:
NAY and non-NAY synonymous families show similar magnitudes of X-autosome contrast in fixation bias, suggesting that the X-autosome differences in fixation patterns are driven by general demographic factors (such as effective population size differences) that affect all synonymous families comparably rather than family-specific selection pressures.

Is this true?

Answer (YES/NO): NO